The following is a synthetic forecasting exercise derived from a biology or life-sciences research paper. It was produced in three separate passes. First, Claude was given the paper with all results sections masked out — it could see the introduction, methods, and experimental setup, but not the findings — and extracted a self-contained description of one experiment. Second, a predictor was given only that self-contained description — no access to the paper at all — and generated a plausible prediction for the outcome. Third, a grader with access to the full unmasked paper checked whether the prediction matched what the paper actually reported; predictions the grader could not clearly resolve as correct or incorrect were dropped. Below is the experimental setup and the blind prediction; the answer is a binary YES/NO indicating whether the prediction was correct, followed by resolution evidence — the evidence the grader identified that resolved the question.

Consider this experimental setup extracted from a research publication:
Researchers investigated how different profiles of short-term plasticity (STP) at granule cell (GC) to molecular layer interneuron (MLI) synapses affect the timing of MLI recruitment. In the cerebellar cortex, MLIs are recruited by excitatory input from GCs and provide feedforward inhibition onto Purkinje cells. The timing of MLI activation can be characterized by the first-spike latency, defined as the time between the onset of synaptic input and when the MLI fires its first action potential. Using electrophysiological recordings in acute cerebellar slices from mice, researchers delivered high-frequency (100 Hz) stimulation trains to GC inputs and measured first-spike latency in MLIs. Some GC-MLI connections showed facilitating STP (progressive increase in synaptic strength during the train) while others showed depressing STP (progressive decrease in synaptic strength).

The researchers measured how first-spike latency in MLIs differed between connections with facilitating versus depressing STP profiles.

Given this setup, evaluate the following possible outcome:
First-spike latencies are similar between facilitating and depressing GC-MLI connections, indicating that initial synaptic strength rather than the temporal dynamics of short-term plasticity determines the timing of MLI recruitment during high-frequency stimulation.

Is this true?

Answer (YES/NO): NO